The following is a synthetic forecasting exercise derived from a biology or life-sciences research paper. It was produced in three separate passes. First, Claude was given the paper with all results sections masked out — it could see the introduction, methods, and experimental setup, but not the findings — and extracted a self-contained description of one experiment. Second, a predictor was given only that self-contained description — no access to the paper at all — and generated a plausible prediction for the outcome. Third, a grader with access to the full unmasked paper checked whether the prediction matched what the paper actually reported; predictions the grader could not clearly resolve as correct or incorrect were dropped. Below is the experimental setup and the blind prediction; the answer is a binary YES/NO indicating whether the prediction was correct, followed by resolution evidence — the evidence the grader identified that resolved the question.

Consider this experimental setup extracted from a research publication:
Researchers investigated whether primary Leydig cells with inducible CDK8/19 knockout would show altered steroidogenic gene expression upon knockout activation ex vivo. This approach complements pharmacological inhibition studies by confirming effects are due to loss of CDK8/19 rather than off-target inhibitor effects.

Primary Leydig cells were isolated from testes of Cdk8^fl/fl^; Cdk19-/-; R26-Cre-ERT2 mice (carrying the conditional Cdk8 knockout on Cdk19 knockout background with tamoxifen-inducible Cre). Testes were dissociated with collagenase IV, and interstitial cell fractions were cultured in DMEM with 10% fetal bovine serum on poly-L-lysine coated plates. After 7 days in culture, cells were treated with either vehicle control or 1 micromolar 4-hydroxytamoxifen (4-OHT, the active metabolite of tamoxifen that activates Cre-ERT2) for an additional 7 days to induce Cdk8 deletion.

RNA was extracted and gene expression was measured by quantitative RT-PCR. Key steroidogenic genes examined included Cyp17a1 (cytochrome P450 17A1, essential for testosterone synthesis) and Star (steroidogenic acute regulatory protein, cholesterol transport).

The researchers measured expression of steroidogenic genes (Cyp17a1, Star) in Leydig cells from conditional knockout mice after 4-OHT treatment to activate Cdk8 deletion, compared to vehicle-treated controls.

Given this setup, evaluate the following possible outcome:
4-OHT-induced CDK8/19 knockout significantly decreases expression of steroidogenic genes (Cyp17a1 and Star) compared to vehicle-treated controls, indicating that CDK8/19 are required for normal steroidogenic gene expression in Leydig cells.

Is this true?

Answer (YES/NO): YES